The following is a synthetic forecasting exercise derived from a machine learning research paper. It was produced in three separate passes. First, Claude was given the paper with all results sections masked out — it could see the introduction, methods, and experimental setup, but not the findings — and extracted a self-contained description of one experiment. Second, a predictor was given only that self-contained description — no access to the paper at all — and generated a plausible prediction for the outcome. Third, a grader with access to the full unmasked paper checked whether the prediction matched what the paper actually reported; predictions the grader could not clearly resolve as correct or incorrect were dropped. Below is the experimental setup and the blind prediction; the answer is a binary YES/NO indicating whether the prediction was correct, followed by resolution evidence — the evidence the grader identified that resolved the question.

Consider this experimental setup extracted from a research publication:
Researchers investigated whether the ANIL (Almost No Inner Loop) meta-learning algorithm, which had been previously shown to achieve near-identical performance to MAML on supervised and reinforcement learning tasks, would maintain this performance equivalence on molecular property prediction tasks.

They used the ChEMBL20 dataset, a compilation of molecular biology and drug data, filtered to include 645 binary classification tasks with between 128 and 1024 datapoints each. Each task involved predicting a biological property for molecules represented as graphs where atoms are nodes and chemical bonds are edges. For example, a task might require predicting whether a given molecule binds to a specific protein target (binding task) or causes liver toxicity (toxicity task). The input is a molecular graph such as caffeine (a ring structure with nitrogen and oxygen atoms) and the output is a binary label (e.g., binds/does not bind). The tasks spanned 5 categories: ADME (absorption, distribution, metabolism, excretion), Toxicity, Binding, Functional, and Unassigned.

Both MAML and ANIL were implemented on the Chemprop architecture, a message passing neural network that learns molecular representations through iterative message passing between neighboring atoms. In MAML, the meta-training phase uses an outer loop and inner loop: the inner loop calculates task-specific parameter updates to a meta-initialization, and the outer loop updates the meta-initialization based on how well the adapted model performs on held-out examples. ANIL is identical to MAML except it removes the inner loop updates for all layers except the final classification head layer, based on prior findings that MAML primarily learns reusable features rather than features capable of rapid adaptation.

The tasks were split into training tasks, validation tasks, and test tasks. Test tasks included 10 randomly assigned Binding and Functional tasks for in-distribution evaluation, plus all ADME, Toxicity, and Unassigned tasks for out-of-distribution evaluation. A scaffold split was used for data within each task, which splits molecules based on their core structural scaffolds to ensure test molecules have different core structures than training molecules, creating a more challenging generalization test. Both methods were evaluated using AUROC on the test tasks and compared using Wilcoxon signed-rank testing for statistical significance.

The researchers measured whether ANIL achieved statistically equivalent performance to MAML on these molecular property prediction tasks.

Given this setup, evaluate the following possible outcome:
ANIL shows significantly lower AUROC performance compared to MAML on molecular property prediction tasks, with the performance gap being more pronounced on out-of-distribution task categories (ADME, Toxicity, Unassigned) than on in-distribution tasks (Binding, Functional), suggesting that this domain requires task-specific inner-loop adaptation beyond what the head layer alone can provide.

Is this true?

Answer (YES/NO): NO